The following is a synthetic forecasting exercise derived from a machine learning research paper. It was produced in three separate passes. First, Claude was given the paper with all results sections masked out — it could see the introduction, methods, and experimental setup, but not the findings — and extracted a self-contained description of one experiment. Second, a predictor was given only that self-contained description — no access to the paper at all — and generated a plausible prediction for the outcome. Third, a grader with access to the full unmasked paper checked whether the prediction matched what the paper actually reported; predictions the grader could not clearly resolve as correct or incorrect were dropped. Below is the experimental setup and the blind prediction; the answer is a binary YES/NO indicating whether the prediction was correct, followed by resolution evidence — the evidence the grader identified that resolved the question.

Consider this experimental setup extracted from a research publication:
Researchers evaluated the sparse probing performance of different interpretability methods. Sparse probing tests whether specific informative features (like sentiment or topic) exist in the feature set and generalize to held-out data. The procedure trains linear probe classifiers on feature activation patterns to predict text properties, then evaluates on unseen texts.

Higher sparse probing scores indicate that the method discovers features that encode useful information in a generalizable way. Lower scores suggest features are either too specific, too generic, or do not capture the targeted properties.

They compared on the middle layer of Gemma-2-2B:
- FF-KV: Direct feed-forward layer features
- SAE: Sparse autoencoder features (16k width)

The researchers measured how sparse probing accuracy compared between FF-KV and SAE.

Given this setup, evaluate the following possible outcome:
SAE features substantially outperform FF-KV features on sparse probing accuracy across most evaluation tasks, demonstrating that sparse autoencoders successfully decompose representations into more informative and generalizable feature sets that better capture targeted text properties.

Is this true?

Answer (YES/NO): NO